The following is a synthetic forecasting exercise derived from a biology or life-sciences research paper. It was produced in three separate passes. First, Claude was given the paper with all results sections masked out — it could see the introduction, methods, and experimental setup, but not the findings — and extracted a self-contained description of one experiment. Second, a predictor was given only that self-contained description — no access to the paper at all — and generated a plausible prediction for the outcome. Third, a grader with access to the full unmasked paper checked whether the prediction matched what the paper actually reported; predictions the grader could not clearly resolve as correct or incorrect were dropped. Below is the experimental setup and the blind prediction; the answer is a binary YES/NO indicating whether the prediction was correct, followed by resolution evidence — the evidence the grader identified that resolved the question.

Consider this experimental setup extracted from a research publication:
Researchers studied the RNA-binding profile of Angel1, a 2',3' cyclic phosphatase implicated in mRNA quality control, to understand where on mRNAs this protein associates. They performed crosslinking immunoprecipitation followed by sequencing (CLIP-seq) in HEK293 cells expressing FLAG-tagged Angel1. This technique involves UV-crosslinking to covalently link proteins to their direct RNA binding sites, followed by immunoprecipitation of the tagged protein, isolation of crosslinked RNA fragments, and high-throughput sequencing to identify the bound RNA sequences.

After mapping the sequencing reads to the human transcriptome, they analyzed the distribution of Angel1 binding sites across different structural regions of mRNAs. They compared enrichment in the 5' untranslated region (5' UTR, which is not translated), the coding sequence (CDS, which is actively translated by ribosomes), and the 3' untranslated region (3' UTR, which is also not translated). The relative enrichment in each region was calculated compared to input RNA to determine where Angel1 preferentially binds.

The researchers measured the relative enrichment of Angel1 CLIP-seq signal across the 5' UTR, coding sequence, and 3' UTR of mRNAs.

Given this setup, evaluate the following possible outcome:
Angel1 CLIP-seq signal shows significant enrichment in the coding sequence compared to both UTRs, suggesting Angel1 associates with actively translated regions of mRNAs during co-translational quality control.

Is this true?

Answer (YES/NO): YES